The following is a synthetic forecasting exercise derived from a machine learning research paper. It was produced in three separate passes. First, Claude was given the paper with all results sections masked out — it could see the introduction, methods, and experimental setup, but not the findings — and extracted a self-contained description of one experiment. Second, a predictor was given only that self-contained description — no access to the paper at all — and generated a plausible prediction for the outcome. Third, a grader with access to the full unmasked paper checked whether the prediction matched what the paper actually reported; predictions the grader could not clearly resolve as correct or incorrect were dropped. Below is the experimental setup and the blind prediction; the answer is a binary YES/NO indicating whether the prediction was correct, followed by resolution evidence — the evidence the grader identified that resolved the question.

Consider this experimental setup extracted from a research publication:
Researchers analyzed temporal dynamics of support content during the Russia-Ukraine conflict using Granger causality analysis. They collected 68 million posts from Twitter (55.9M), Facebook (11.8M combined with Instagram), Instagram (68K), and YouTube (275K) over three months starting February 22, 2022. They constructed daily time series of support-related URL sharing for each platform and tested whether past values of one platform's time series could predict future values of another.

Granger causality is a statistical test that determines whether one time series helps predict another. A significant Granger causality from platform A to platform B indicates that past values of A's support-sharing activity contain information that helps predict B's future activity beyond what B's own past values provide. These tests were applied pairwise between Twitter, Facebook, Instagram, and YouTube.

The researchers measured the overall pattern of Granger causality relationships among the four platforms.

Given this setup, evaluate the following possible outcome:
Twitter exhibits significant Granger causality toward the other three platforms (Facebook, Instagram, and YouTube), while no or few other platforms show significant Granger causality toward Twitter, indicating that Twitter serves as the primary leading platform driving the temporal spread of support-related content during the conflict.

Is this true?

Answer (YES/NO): NO